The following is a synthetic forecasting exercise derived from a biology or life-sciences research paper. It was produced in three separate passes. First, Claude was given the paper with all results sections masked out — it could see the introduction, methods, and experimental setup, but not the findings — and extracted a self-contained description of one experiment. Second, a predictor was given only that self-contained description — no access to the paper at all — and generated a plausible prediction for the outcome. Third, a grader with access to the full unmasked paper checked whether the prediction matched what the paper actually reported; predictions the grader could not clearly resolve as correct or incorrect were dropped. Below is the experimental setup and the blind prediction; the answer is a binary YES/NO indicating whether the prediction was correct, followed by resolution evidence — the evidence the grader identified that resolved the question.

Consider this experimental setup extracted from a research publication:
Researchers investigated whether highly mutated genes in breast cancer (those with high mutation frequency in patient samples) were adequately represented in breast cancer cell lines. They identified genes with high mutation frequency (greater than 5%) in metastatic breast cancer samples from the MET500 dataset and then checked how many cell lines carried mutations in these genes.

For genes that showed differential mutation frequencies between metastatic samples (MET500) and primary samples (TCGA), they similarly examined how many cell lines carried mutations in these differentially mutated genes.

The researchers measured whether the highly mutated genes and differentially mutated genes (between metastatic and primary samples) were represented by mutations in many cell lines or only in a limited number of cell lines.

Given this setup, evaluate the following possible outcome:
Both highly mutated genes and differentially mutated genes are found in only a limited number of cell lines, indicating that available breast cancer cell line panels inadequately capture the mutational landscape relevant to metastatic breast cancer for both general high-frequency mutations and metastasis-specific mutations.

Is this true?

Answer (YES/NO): YES